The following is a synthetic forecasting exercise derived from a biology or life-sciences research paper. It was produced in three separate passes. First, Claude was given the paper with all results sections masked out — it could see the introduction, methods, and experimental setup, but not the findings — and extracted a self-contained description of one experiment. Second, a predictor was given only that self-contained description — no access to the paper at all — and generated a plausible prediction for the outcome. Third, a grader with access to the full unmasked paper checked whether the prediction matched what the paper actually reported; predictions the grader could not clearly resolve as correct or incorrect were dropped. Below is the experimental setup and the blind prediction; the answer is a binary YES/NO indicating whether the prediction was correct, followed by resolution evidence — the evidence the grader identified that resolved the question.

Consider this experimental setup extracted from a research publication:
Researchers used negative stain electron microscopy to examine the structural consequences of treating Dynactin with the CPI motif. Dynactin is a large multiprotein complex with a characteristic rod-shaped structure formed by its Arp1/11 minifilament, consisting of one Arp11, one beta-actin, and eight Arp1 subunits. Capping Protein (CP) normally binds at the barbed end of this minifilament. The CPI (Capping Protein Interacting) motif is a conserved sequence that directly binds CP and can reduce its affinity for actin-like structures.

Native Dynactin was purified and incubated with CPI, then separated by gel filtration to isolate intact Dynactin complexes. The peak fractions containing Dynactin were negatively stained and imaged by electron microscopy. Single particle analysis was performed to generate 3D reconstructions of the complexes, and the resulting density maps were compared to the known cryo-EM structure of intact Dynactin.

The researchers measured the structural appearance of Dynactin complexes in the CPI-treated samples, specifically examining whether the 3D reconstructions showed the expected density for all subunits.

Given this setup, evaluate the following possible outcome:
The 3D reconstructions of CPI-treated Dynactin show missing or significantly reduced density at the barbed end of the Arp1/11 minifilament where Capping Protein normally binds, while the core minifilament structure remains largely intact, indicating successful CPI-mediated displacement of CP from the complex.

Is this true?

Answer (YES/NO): YES